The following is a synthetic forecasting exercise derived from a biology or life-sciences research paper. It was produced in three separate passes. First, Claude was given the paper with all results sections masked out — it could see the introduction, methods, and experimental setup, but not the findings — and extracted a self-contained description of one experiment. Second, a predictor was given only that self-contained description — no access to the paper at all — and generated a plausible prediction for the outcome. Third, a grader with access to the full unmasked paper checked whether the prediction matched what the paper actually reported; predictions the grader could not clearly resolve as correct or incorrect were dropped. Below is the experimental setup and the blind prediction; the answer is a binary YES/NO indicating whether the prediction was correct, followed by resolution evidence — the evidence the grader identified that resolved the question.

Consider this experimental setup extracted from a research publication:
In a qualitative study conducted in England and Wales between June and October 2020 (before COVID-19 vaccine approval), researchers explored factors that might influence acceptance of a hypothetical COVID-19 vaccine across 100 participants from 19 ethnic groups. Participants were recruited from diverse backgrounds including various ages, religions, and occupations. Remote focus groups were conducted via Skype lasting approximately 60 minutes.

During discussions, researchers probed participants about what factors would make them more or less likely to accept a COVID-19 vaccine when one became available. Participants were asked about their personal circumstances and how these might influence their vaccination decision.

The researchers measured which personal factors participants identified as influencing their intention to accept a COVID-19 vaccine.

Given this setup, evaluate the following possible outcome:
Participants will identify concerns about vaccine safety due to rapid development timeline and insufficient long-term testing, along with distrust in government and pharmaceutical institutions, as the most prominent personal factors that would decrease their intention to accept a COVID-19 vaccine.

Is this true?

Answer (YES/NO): YES